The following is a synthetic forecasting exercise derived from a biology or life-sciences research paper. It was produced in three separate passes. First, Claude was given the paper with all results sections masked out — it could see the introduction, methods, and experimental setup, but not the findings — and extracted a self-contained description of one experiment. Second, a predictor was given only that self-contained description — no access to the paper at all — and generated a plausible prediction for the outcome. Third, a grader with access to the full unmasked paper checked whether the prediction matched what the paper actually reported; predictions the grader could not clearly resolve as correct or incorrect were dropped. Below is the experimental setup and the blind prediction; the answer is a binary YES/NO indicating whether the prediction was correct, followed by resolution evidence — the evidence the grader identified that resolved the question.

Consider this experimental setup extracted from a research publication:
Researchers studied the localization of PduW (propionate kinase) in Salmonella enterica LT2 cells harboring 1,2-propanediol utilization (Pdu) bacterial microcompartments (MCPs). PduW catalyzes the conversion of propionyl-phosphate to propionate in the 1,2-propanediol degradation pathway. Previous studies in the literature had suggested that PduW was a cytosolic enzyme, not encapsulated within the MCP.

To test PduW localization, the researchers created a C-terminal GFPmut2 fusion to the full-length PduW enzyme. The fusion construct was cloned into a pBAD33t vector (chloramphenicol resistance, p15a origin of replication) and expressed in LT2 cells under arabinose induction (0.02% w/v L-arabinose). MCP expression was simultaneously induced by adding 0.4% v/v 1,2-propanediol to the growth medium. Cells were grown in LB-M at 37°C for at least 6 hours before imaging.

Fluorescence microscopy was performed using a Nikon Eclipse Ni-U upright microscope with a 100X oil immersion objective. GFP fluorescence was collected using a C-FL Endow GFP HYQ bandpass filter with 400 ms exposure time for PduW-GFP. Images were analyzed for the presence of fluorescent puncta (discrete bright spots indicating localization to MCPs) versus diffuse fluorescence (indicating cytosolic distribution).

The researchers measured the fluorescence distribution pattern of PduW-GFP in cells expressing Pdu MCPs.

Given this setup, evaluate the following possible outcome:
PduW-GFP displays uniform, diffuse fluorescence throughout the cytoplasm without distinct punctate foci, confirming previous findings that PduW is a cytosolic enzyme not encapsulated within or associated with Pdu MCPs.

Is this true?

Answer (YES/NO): NO